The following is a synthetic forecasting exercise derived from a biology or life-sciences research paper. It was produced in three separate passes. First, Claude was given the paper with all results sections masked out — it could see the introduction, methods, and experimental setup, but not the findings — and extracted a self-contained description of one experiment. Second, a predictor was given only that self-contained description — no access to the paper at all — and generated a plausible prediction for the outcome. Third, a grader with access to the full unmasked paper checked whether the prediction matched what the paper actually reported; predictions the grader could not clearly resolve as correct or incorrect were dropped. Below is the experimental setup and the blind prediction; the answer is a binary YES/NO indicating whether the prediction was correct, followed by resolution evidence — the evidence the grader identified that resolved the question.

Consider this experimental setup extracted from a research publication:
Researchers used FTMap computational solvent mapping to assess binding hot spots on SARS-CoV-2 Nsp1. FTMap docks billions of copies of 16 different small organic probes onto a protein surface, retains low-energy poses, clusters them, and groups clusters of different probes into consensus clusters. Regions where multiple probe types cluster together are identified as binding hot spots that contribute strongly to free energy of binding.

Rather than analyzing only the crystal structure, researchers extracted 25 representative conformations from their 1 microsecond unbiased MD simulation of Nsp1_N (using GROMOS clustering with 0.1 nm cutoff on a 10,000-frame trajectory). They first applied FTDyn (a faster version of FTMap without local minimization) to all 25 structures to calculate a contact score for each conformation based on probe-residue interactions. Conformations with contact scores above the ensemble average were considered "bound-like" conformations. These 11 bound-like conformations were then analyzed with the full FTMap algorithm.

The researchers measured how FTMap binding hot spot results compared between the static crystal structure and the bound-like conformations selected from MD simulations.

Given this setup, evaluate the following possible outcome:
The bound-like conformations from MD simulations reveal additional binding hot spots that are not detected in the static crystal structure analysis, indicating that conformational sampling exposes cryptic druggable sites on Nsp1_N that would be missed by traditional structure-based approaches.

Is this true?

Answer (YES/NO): YES